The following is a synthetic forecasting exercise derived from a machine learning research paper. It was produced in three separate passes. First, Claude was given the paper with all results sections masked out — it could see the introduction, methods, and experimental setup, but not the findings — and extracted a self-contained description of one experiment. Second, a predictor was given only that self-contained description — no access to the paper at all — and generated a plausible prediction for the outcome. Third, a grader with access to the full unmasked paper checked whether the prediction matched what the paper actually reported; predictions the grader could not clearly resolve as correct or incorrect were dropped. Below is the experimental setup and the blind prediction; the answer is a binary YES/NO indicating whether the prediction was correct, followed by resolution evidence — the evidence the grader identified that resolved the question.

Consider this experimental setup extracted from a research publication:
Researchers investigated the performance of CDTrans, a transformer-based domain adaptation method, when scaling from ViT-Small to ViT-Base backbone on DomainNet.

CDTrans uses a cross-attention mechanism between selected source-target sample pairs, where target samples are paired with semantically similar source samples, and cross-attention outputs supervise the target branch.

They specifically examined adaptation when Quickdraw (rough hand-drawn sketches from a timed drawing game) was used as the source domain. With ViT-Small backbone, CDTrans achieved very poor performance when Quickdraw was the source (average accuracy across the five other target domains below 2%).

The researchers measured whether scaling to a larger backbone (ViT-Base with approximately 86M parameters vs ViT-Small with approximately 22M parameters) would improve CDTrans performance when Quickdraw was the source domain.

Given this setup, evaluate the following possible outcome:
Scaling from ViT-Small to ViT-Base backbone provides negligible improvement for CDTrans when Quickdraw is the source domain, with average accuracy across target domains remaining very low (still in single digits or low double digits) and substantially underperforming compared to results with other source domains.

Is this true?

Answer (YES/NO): YES